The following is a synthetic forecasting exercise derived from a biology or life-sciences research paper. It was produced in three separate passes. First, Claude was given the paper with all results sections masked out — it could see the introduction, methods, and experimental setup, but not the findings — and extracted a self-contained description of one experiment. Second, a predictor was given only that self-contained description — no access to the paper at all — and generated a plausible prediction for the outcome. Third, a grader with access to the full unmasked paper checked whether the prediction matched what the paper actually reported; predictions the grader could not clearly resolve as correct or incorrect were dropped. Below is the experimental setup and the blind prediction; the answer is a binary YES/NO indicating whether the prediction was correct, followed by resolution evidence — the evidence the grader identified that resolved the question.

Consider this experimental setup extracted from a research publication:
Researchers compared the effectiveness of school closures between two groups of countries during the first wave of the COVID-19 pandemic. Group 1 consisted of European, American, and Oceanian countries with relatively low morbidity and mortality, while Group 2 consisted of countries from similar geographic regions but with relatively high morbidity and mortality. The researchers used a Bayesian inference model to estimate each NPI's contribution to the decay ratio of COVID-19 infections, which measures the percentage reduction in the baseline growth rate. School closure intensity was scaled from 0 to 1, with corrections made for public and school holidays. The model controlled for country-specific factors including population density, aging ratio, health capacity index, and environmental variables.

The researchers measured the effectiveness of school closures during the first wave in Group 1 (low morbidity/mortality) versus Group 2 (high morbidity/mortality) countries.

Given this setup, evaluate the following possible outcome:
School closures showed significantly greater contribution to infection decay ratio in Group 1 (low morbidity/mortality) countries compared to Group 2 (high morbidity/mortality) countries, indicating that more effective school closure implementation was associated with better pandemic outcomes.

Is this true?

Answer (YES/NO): YES